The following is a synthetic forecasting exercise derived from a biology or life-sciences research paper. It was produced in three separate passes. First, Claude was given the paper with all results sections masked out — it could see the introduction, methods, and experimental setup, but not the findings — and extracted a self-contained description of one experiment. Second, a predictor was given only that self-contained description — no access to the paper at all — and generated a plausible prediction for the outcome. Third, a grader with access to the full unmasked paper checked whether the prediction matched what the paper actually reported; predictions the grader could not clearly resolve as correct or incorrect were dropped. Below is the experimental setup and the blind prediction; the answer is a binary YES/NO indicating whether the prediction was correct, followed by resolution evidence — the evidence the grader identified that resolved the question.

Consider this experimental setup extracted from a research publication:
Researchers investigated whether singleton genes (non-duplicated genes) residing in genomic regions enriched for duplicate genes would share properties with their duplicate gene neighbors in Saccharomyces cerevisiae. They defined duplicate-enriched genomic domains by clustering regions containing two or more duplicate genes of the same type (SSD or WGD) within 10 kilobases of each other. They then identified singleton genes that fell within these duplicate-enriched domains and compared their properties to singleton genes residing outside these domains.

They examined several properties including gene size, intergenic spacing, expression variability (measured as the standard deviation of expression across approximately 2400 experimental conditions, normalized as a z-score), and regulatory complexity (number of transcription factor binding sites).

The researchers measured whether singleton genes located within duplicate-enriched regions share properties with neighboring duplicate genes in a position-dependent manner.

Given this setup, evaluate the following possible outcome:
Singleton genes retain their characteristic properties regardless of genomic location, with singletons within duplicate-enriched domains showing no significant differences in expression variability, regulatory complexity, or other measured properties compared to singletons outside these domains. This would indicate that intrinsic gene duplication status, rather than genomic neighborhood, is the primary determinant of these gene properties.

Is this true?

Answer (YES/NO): NO